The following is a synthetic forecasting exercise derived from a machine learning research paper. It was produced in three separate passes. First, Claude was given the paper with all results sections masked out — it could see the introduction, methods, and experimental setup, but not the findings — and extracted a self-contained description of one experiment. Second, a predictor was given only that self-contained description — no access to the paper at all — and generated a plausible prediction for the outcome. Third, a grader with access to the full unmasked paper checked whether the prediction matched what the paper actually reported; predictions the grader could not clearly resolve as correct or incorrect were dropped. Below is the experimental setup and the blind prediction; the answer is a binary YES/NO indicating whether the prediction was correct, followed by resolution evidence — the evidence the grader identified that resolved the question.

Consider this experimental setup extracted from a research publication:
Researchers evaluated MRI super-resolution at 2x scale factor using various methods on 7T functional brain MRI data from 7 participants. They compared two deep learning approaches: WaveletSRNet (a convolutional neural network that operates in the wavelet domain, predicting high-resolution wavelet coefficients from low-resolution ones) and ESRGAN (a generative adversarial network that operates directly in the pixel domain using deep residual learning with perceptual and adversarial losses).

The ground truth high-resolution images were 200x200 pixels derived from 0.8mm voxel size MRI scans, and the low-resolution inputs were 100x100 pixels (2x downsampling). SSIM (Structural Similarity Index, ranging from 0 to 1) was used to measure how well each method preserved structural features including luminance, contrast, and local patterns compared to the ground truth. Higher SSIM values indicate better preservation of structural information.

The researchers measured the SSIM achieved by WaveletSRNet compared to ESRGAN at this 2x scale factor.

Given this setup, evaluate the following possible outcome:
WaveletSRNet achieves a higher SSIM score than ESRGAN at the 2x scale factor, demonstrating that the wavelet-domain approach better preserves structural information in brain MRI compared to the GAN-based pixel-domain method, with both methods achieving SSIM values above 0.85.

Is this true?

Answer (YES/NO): YES